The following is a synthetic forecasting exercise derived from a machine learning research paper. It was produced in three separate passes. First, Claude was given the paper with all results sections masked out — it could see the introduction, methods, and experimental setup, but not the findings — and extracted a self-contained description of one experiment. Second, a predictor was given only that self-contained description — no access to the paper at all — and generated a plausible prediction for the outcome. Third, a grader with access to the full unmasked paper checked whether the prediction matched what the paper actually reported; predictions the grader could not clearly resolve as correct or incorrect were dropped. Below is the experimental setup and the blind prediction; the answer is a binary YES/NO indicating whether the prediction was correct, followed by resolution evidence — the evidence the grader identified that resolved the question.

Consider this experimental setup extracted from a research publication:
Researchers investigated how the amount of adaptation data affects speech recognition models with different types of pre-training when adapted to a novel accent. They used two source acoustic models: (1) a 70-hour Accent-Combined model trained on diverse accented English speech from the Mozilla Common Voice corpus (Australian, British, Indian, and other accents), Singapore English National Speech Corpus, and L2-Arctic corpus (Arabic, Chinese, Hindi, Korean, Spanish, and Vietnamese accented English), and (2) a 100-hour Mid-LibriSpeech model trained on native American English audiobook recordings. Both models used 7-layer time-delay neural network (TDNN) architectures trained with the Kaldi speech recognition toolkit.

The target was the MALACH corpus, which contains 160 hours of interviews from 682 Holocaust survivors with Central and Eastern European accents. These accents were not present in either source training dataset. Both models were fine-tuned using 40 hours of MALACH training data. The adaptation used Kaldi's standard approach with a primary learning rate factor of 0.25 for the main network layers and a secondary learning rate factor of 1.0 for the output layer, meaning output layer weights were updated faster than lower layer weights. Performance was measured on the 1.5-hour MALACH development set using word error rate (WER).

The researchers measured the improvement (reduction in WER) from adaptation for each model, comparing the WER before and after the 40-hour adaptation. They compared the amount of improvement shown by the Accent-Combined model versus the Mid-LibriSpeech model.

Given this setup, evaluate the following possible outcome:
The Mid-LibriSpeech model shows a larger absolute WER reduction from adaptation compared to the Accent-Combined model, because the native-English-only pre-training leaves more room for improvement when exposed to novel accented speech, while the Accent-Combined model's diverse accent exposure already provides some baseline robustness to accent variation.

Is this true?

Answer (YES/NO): YES